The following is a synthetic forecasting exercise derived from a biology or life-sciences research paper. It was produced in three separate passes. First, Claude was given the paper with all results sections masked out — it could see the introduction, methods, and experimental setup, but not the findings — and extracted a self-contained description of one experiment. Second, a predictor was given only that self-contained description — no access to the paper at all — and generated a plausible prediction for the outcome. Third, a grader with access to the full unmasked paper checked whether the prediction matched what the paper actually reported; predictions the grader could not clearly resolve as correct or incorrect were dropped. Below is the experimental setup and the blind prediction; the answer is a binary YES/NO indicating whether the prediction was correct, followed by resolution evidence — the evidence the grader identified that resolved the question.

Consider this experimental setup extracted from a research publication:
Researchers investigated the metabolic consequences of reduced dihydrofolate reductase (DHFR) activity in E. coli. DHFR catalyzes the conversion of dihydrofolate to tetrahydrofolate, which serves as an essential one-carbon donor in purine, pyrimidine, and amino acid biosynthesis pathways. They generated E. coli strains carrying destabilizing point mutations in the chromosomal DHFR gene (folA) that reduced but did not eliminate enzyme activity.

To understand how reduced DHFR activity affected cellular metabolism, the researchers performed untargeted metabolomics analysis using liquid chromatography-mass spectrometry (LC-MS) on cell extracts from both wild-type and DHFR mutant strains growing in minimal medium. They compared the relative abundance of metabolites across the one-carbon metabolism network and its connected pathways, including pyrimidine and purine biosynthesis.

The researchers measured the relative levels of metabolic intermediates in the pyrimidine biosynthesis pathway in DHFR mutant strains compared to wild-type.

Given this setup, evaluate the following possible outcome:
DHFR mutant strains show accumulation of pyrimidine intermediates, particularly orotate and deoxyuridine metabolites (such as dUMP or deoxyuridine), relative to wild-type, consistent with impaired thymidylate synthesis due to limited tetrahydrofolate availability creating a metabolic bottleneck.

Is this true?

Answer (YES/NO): YES